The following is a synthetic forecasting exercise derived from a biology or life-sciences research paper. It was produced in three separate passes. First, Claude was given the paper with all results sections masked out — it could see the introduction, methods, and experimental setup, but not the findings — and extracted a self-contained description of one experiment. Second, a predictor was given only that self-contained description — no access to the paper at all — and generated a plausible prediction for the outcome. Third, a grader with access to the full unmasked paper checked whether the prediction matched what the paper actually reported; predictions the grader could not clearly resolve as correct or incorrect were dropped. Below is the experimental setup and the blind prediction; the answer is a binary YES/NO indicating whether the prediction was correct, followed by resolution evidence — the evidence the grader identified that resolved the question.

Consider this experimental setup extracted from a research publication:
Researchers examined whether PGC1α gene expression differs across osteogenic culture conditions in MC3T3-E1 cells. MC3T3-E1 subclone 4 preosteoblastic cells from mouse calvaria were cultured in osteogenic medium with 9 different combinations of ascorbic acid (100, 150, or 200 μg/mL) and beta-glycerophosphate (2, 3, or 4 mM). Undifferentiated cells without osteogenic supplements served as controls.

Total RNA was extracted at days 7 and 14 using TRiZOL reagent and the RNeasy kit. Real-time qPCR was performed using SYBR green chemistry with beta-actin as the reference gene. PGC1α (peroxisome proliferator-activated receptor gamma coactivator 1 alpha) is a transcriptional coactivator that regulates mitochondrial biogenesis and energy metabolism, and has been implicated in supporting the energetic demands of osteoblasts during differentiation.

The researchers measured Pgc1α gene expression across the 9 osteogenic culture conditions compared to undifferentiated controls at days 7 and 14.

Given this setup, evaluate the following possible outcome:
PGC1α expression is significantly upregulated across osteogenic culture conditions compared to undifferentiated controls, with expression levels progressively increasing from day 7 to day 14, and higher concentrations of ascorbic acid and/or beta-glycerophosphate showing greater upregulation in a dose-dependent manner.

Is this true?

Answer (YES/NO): NO